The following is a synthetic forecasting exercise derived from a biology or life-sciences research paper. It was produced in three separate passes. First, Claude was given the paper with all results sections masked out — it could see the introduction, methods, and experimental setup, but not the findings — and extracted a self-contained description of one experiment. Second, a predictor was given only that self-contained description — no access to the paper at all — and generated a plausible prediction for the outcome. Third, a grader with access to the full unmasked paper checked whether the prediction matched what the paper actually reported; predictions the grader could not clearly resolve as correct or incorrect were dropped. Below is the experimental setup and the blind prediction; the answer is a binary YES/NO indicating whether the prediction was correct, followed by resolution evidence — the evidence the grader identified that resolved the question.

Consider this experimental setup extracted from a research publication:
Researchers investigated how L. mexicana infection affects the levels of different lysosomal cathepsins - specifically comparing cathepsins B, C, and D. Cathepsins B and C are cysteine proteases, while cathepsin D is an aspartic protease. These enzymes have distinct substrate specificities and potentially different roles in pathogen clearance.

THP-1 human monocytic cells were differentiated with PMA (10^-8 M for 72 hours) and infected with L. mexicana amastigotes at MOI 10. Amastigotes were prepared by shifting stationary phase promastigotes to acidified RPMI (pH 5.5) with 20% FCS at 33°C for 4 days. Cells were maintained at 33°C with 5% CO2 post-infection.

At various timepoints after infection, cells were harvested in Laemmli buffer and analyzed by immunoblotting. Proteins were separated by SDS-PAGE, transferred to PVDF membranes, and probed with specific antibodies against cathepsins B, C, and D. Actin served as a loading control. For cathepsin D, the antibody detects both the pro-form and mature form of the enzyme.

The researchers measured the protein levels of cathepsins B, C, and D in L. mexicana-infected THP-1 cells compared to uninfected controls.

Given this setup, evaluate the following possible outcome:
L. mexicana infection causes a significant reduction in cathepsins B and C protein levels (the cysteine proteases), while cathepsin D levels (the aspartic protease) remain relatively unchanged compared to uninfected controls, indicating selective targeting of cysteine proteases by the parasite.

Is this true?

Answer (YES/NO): NO